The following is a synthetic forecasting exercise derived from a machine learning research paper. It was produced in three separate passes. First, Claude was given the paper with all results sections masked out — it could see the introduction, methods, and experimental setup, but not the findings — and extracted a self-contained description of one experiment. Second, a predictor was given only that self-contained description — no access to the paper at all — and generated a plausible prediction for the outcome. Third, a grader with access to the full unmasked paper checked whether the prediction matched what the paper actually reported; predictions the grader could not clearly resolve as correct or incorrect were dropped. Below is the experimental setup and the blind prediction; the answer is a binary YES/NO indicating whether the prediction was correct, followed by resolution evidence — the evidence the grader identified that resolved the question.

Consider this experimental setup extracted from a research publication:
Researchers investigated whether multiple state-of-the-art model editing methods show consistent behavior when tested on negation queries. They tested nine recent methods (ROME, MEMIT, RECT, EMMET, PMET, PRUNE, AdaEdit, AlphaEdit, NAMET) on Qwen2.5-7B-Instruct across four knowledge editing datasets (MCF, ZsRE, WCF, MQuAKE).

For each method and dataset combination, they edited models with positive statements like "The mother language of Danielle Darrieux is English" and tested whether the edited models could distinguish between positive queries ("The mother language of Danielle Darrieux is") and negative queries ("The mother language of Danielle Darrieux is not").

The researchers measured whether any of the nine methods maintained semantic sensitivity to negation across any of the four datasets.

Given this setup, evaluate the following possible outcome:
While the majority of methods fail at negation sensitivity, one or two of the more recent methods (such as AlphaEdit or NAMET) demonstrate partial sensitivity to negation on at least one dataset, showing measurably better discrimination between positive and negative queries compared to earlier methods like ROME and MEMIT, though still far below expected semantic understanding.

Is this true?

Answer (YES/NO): NO